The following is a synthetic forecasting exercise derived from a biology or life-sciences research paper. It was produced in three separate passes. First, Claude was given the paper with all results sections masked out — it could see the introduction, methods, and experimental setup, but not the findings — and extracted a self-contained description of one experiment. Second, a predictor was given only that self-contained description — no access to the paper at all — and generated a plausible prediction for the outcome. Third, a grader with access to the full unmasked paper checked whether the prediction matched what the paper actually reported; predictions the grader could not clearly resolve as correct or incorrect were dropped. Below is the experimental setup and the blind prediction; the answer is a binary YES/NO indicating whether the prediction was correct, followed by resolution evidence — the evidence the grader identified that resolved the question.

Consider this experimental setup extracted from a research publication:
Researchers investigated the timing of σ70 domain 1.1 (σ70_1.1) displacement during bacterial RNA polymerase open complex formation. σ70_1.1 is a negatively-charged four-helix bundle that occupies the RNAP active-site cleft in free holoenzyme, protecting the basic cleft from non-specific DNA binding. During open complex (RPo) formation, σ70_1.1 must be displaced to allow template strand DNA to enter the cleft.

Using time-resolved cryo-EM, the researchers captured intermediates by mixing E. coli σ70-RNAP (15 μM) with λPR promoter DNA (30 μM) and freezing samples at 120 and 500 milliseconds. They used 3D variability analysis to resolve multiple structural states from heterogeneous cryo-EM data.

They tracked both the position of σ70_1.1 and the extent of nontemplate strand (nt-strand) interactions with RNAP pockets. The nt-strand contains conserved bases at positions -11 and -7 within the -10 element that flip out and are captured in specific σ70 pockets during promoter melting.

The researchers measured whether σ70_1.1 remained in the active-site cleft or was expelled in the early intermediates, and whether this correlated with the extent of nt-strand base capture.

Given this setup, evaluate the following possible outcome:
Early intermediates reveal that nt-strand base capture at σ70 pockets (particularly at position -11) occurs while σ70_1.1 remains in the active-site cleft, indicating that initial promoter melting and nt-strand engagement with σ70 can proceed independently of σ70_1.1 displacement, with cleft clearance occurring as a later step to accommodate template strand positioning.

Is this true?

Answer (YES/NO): NO